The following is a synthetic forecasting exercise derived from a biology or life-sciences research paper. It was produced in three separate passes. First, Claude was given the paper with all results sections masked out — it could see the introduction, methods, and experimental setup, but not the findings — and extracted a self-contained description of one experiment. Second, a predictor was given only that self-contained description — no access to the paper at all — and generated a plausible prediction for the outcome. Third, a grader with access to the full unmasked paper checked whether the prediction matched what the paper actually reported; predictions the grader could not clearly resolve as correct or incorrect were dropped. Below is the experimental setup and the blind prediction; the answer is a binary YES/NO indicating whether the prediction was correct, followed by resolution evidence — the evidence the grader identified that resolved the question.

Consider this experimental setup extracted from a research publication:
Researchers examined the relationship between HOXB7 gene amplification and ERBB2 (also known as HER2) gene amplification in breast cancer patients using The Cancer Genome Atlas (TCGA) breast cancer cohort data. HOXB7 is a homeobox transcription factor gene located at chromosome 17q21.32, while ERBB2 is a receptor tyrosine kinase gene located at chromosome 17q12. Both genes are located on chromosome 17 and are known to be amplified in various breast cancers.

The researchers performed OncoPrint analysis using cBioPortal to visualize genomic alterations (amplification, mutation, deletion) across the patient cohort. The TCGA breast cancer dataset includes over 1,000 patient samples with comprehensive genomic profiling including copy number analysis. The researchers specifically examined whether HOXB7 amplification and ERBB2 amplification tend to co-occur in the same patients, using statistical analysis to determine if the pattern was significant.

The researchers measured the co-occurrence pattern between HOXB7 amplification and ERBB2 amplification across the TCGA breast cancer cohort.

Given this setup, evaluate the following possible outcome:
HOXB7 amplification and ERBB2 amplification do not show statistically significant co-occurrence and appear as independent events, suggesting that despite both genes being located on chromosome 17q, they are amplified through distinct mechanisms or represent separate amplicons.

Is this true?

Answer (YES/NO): NO